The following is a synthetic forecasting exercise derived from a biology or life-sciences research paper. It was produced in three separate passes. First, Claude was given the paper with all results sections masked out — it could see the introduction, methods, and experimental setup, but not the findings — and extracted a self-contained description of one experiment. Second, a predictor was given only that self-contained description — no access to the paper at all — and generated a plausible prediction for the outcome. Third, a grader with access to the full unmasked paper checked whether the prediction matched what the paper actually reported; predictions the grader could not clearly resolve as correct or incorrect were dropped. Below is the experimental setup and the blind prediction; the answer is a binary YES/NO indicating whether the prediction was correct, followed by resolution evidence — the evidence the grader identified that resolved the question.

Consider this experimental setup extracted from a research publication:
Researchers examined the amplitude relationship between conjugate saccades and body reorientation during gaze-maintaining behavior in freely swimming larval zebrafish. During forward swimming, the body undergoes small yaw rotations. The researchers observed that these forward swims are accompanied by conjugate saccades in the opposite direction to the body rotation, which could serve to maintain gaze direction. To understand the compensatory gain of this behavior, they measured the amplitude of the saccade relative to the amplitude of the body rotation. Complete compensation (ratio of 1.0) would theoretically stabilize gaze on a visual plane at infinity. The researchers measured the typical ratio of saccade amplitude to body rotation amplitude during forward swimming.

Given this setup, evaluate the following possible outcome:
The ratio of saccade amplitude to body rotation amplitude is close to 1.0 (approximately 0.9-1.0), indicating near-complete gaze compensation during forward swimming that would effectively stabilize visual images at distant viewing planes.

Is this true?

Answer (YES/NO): NO